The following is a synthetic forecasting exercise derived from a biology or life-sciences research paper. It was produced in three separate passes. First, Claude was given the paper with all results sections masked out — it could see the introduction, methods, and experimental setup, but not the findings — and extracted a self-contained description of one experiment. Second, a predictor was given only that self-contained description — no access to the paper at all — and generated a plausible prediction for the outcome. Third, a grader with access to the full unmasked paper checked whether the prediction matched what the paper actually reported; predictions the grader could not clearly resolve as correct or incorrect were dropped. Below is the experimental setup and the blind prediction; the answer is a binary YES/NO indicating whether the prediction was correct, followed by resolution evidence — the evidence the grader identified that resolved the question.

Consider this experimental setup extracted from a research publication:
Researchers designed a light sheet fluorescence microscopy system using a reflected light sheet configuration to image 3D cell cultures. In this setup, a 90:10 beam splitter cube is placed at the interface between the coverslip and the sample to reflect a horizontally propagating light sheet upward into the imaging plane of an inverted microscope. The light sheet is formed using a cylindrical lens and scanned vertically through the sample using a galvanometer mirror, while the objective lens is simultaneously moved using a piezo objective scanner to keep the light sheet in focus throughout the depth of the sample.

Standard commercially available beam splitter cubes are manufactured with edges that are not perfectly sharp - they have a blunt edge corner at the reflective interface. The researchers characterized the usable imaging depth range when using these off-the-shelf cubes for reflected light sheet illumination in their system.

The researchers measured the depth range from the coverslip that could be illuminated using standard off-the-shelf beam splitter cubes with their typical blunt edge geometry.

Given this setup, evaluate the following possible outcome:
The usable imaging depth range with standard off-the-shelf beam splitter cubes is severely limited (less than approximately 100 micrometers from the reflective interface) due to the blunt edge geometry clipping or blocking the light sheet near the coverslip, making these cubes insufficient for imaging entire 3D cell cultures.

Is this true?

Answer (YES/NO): NO